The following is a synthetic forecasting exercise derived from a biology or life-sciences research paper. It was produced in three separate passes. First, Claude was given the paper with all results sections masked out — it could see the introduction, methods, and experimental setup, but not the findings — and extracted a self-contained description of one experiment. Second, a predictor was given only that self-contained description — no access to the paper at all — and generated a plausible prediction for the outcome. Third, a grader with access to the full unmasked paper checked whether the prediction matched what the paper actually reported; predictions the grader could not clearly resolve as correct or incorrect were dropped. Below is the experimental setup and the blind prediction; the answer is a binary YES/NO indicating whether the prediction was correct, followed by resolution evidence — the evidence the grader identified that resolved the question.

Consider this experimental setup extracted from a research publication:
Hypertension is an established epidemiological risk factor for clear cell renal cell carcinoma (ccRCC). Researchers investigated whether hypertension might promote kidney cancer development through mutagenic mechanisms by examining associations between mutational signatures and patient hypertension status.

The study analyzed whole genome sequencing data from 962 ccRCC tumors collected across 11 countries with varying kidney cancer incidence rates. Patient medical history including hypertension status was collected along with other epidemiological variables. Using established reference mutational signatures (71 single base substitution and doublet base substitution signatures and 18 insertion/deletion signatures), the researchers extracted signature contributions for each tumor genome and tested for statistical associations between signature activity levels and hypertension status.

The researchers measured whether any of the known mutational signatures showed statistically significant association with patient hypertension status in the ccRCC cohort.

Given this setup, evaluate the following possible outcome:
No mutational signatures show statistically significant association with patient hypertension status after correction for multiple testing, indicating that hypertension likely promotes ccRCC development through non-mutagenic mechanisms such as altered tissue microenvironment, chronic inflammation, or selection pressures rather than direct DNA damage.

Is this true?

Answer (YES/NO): YES